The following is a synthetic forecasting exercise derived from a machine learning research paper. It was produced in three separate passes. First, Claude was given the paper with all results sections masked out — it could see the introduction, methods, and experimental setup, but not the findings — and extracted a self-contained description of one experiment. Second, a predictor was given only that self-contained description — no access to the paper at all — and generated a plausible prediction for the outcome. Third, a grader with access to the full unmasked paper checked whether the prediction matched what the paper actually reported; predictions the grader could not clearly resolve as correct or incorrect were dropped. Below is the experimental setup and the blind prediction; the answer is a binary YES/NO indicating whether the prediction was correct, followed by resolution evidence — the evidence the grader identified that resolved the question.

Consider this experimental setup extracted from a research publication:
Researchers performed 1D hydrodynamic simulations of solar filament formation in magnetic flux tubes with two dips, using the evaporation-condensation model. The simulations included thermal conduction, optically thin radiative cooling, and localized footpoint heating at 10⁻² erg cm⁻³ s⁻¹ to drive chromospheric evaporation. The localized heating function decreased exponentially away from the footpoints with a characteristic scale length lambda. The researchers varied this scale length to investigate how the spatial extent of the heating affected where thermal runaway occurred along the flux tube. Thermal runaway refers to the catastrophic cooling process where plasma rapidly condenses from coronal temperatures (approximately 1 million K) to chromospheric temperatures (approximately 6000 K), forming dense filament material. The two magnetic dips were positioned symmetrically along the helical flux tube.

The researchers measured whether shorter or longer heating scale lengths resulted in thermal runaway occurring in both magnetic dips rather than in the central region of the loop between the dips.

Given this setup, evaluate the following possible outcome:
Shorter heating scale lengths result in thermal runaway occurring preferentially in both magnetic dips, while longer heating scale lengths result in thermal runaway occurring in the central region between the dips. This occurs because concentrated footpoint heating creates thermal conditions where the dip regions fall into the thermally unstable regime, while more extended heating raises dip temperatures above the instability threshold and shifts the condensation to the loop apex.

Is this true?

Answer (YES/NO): YES